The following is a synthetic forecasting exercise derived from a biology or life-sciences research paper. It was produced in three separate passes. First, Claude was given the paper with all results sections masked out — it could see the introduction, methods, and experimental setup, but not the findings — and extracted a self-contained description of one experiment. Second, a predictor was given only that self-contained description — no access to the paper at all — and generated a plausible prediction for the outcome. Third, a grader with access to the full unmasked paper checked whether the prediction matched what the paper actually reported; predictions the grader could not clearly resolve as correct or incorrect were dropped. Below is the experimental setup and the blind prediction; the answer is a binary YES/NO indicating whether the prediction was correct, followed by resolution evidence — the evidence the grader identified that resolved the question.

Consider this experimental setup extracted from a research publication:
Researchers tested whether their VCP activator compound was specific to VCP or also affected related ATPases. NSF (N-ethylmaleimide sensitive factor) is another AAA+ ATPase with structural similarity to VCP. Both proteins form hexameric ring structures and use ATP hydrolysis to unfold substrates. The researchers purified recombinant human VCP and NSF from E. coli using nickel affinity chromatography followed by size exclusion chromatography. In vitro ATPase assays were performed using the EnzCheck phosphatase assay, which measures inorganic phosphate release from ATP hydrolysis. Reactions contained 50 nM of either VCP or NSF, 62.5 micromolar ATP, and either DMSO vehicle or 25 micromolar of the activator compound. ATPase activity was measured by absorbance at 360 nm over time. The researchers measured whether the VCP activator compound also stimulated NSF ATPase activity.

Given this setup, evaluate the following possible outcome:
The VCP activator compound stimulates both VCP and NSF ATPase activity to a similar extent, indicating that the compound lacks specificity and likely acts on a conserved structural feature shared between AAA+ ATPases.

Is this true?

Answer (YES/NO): NO